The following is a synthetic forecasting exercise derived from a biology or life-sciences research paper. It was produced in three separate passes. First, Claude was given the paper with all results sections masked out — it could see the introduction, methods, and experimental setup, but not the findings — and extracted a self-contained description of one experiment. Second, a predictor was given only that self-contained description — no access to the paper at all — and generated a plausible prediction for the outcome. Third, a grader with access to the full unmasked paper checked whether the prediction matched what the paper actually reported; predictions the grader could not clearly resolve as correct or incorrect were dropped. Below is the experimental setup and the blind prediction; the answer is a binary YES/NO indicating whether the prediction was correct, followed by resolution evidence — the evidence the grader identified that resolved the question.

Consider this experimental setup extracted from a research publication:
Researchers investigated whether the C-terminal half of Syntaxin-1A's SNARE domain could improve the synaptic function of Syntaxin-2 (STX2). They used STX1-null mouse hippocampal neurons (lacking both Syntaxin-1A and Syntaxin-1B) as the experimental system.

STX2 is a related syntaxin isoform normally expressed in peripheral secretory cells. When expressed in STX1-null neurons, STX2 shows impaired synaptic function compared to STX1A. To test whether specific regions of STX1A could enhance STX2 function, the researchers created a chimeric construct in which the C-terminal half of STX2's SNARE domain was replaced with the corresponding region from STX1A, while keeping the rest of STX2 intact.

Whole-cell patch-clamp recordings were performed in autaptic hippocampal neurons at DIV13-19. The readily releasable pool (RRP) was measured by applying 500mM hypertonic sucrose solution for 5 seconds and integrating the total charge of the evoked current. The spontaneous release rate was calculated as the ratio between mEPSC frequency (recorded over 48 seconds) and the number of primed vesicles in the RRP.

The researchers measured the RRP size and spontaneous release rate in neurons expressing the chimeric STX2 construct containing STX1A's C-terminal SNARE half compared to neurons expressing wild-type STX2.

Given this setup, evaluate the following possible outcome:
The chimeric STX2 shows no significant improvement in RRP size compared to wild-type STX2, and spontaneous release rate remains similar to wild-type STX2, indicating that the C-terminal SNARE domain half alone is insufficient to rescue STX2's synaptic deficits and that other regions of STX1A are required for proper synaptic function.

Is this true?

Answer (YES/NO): NO